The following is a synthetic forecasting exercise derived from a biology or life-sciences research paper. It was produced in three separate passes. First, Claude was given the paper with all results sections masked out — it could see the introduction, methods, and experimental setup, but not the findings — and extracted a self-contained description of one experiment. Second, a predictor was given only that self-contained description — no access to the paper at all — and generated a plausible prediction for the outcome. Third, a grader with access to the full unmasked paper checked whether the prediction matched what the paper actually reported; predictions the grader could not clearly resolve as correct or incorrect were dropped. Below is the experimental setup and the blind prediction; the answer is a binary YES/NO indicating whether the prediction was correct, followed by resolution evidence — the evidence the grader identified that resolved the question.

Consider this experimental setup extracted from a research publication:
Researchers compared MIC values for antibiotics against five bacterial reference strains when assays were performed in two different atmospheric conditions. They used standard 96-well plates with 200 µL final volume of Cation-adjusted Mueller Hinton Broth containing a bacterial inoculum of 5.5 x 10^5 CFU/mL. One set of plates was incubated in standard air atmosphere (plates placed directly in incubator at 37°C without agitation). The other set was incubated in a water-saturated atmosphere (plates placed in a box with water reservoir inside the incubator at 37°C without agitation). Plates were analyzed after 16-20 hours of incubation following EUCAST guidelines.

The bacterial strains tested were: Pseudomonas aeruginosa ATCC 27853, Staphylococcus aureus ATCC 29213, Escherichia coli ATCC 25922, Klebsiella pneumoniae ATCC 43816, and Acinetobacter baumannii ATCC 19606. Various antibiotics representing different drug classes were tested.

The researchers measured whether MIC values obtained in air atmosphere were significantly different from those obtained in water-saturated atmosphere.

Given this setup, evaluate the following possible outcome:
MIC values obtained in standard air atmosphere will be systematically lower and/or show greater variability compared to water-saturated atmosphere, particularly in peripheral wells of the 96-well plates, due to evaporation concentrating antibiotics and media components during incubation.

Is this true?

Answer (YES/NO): NO